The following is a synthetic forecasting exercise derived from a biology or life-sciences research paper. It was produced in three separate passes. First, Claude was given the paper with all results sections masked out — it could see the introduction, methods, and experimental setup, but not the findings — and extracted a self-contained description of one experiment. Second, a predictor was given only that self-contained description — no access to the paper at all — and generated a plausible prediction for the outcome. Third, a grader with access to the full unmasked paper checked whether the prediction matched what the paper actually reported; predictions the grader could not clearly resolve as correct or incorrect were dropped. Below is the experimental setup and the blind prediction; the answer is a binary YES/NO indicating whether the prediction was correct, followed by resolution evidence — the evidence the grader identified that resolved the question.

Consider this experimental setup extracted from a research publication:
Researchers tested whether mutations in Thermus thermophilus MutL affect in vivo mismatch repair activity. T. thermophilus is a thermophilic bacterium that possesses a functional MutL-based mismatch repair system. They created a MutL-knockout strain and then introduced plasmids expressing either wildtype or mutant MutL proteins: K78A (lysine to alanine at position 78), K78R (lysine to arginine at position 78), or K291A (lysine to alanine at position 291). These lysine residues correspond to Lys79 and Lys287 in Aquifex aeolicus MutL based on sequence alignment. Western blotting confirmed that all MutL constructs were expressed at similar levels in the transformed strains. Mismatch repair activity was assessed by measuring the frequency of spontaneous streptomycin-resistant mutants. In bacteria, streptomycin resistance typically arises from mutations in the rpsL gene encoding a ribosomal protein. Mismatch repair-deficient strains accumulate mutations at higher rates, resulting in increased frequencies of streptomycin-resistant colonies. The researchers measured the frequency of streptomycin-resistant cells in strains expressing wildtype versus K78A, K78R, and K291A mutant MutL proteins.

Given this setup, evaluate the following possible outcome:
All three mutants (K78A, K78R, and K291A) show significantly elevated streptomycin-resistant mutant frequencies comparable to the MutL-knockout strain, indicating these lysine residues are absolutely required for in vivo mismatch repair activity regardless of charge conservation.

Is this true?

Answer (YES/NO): YES